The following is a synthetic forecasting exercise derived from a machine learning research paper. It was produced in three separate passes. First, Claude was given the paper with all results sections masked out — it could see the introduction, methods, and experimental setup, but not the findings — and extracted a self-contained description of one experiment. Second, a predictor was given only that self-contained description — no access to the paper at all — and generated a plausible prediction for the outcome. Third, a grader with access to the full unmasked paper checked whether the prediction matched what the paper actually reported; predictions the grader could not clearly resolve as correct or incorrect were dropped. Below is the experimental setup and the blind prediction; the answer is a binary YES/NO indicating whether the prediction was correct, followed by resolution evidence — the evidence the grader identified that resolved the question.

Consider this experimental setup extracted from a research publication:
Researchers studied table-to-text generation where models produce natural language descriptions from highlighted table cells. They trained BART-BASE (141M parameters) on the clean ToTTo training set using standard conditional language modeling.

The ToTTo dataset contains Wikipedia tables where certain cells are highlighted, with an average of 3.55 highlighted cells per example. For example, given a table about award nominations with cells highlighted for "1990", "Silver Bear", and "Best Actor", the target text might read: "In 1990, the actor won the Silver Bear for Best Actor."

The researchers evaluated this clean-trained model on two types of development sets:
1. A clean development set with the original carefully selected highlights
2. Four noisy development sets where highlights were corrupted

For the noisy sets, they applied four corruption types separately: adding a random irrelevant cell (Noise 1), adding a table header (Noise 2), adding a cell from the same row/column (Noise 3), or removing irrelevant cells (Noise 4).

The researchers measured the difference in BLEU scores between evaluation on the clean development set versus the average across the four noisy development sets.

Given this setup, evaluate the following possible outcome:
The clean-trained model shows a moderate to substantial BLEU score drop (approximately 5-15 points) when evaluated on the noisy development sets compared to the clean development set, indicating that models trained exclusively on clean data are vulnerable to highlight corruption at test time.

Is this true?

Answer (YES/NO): NO